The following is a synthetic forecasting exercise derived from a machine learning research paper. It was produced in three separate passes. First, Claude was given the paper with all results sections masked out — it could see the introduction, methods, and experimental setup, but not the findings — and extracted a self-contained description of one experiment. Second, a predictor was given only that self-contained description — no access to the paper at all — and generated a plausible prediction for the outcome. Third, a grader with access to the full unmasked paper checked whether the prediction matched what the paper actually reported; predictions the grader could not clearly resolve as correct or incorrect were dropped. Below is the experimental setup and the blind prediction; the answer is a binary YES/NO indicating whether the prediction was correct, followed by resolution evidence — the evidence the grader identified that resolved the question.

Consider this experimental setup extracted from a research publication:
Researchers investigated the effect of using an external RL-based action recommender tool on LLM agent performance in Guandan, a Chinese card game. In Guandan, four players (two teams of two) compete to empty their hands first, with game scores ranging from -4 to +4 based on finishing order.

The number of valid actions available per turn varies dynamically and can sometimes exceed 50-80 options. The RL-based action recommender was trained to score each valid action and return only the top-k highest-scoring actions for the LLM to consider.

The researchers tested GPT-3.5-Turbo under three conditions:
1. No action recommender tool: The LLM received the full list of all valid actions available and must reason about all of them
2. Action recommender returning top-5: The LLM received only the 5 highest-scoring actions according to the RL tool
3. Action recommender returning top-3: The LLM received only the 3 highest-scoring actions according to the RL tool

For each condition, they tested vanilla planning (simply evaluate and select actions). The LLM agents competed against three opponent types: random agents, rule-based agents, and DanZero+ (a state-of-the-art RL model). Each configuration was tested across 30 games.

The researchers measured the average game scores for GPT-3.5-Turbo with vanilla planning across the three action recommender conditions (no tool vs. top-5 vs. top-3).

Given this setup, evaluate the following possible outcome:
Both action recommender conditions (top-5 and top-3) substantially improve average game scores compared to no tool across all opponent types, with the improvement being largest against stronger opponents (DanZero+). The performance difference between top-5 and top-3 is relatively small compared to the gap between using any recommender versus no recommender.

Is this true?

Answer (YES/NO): NO